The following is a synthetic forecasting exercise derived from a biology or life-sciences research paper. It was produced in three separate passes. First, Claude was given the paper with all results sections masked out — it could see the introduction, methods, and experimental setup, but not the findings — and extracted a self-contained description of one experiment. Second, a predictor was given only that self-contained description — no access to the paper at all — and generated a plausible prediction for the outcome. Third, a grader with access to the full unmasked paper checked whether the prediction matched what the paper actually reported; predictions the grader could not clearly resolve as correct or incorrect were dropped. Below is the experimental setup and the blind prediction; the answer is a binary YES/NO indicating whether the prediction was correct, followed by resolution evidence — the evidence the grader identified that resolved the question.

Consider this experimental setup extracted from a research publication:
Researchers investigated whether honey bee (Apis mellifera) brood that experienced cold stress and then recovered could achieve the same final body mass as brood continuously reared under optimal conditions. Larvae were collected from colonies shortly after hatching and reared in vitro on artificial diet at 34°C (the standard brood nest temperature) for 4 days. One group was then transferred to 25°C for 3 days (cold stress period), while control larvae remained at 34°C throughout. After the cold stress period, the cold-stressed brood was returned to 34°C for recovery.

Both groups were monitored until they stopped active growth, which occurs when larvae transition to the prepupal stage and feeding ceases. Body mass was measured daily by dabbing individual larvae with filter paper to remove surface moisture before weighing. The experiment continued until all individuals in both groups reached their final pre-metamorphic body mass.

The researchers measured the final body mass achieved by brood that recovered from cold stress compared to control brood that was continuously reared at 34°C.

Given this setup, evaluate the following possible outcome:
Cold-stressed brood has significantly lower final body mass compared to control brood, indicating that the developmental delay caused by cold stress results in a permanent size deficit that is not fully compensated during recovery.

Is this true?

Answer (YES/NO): NO